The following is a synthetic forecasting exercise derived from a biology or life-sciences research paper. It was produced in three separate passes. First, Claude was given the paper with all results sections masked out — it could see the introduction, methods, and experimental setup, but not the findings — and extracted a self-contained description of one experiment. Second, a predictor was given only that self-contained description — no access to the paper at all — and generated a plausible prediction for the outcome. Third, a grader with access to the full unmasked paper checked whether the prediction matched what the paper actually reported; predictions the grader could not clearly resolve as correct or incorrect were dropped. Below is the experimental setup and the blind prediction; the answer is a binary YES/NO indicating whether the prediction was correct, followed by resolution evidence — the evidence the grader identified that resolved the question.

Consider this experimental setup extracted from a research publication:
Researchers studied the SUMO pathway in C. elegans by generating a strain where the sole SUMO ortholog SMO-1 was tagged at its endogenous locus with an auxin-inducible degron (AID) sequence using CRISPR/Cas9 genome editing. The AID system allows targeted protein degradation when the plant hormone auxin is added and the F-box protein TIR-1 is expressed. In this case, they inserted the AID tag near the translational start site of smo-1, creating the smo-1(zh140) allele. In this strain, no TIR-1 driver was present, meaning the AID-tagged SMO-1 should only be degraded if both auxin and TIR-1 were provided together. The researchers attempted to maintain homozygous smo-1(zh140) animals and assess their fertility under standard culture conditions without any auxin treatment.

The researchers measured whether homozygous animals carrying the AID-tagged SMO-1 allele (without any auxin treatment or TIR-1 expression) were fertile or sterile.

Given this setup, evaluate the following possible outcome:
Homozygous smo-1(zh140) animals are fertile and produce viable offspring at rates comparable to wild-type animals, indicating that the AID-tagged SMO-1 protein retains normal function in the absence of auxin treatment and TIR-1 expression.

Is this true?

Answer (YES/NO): NO